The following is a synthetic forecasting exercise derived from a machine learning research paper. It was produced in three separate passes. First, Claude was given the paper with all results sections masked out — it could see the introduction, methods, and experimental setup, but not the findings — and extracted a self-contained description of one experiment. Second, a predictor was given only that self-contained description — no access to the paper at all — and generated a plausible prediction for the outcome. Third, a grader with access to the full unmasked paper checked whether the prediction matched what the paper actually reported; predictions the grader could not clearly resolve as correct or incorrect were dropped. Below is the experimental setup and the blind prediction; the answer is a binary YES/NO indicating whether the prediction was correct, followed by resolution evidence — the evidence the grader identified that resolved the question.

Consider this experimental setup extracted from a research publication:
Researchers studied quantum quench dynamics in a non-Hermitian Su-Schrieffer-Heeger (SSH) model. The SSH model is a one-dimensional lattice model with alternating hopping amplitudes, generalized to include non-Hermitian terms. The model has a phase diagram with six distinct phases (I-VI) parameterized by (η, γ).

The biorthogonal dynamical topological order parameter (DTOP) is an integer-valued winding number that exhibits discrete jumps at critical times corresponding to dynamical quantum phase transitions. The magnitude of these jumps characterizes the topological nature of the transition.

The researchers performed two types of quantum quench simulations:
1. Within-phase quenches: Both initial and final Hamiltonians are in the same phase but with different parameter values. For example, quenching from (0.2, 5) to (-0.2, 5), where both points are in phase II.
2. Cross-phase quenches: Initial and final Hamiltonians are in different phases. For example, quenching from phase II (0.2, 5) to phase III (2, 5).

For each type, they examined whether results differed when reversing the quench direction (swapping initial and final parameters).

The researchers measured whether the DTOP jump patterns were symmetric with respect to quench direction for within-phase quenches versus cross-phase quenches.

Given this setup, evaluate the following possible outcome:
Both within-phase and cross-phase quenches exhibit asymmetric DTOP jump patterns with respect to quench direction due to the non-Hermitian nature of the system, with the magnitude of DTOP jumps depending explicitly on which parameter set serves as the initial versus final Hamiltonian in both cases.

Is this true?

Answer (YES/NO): NO